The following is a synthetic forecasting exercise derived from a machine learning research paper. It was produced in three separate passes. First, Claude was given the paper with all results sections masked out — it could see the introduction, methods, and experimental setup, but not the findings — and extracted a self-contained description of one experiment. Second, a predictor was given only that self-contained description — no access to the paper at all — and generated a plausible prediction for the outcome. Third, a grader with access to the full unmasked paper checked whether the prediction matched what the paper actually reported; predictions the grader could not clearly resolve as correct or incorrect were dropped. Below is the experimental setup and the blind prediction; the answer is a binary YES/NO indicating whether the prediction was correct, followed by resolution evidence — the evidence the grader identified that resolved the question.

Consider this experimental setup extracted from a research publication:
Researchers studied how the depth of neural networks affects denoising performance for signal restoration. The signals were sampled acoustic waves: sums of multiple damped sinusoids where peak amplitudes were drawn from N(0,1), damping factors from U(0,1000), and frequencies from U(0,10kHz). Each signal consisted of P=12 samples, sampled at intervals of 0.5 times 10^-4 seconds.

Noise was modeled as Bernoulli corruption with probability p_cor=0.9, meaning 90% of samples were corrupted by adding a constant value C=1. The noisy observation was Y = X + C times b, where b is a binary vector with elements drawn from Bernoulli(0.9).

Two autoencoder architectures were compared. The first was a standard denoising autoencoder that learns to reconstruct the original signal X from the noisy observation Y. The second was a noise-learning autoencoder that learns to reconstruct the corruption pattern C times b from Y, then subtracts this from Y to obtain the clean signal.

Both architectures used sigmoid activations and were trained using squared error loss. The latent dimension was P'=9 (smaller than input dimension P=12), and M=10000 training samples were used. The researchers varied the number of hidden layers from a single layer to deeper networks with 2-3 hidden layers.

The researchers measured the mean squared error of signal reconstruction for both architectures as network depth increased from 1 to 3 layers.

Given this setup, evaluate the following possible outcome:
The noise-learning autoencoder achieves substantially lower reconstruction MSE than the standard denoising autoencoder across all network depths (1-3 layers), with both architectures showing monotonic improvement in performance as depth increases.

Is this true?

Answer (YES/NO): NO